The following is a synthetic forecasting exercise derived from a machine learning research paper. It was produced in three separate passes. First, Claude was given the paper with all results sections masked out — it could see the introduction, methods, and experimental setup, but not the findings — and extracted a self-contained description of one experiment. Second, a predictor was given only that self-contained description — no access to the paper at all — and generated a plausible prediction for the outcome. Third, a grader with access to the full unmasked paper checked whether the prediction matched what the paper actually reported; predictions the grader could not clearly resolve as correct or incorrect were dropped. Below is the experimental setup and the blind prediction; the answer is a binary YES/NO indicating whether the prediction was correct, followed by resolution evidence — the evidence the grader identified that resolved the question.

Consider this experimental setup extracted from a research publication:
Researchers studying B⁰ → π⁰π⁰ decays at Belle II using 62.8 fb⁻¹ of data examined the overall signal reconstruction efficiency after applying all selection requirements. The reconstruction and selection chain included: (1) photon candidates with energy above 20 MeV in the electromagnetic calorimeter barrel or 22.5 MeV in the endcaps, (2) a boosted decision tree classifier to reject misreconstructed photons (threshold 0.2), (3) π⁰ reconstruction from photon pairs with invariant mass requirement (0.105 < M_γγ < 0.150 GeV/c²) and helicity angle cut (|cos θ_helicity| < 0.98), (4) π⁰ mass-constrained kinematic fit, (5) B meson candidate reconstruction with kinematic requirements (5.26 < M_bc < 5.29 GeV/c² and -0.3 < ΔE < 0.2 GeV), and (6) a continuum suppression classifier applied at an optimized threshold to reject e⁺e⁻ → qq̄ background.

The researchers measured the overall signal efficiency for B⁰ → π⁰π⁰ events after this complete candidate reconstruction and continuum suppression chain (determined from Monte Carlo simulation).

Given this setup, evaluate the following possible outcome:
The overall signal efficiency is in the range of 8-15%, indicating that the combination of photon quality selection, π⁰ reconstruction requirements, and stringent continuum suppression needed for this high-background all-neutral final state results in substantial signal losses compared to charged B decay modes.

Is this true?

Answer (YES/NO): NO